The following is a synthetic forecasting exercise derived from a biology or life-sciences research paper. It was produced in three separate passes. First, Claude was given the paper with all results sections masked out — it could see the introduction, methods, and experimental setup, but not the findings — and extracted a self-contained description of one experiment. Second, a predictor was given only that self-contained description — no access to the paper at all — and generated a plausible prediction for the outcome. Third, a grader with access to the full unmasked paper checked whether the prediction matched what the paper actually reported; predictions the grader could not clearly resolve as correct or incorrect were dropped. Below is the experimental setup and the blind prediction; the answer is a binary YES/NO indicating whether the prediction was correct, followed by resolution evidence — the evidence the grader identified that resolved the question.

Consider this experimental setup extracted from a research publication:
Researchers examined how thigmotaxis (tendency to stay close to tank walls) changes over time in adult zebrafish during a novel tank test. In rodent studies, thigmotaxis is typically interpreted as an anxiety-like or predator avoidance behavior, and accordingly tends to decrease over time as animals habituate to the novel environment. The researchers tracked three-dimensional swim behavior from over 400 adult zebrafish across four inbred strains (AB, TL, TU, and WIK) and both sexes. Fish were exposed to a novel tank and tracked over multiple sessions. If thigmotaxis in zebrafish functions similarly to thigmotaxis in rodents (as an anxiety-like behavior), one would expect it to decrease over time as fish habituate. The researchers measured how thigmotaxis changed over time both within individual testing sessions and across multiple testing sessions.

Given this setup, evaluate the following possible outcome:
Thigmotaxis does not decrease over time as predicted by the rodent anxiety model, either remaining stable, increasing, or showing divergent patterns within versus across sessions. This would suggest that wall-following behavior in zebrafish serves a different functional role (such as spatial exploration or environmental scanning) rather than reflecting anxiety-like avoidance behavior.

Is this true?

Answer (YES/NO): YES